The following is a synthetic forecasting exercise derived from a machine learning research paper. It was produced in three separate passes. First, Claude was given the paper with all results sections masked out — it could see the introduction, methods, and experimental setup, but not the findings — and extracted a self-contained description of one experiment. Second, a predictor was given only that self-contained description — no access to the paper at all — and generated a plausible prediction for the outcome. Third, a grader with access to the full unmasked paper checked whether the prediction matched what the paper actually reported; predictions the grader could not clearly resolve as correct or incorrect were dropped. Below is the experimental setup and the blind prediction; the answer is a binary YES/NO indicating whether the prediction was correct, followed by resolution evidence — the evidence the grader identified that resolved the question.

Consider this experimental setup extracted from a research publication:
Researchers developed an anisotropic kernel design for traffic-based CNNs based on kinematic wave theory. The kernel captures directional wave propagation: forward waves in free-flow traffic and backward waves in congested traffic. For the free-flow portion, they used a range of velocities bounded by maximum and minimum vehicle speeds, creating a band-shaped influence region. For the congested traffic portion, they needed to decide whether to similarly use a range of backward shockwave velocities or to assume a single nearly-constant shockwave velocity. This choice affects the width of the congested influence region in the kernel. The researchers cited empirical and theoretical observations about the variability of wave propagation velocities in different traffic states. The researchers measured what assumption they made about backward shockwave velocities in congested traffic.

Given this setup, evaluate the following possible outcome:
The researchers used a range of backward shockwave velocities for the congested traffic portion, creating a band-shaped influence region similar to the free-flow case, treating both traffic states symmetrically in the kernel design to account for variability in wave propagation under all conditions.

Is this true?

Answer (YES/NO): NO